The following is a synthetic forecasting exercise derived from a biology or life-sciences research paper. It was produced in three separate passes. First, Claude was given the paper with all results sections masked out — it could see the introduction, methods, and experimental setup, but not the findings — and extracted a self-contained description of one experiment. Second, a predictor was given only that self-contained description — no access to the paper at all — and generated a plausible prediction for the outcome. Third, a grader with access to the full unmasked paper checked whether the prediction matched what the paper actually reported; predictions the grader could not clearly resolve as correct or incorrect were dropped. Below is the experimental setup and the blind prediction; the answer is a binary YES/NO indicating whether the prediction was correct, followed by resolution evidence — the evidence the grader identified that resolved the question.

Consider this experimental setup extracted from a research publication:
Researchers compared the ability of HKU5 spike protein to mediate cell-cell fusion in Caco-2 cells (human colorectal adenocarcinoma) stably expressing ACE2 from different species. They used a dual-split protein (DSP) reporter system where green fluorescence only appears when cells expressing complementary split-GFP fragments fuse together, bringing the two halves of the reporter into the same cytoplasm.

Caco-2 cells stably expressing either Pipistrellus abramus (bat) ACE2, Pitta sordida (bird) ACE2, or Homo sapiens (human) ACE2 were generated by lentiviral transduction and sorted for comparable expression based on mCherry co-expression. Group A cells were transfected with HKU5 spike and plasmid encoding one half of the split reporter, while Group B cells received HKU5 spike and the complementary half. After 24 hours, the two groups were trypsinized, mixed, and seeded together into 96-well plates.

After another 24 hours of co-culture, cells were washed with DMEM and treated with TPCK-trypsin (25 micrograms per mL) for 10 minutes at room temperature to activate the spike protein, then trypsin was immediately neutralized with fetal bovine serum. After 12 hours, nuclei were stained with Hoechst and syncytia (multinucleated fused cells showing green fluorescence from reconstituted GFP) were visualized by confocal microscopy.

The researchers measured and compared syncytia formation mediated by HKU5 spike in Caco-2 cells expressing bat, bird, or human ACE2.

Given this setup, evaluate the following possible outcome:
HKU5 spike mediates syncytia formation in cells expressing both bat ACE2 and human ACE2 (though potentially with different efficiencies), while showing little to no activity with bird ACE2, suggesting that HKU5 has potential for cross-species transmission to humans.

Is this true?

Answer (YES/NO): NO